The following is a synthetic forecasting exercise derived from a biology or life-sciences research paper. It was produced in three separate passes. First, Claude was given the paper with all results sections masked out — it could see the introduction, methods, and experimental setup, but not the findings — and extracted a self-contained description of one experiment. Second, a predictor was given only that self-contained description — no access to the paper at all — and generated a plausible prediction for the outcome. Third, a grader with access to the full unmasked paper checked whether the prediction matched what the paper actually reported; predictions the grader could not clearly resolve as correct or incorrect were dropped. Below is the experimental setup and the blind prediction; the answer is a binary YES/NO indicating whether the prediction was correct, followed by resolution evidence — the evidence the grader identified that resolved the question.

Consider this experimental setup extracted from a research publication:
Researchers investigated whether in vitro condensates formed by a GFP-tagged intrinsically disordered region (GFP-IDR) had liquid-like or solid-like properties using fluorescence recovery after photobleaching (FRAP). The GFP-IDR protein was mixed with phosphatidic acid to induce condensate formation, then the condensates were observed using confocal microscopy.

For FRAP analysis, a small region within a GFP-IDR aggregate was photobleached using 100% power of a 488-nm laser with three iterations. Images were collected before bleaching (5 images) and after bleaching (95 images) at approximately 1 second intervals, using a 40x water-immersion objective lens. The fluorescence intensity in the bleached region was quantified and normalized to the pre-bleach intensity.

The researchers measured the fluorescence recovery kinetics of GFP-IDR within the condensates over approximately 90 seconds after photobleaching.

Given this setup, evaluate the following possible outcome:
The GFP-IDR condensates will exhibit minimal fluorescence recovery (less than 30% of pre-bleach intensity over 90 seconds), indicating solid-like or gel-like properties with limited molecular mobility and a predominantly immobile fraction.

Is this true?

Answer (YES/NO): YES